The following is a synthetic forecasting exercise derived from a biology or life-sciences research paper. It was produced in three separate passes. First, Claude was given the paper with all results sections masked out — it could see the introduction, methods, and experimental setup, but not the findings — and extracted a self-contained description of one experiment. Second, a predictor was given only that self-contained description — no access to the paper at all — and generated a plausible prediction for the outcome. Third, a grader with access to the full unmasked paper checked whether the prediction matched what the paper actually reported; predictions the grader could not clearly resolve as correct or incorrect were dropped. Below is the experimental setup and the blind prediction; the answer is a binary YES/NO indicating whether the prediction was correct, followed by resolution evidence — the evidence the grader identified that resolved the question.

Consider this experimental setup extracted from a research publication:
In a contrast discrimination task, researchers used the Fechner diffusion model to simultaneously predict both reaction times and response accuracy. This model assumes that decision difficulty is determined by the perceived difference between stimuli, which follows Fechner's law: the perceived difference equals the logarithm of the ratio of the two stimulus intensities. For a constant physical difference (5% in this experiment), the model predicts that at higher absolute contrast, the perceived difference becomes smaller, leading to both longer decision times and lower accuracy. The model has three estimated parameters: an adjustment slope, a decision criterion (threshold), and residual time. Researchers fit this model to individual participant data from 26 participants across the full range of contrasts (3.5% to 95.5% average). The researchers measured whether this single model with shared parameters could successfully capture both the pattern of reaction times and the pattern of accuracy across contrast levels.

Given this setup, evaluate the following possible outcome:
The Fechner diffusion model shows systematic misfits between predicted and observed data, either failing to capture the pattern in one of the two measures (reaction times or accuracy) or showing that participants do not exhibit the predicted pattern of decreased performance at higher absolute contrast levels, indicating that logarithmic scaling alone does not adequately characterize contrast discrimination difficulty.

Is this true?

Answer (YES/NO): NO